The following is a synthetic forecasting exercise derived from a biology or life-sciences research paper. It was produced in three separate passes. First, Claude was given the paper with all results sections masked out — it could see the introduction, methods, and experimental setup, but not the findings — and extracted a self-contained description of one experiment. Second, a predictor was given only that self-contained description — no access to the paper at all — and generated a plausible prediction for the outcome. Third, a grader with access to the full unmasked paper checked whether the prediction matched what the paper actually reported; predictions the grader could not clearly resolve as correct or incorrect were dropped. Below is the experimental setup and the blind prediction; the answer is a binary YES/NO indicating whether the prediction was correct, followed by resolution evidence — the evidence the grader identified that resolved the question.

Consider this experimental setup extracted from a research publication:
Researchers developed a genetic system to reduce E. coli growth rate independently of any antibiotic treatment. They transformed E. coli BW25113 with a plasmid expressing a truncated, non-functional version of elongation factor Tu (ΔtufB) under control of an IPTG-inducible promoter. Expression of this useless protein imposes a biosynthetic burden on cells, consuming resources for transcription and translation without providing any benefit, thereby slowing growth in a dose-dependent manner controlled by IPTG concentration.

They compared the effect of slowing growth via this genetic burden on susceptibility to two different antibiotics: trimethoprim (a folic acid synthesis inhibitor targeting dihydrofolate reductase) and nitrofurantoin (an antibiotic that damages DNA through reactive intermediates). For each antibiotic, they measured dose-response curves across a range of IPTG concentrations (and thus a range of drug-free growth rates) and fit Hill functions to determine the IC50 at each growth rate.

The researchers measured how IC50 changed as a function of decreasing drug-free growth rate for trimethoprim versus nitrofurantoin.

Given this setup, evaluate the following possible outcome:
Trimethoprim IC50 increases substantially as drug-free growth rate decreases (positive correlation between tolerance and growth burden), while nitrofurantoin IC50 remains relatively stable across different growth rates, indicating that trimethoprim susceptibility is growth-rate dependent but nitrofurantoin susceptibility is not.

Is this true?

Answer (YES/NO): YES